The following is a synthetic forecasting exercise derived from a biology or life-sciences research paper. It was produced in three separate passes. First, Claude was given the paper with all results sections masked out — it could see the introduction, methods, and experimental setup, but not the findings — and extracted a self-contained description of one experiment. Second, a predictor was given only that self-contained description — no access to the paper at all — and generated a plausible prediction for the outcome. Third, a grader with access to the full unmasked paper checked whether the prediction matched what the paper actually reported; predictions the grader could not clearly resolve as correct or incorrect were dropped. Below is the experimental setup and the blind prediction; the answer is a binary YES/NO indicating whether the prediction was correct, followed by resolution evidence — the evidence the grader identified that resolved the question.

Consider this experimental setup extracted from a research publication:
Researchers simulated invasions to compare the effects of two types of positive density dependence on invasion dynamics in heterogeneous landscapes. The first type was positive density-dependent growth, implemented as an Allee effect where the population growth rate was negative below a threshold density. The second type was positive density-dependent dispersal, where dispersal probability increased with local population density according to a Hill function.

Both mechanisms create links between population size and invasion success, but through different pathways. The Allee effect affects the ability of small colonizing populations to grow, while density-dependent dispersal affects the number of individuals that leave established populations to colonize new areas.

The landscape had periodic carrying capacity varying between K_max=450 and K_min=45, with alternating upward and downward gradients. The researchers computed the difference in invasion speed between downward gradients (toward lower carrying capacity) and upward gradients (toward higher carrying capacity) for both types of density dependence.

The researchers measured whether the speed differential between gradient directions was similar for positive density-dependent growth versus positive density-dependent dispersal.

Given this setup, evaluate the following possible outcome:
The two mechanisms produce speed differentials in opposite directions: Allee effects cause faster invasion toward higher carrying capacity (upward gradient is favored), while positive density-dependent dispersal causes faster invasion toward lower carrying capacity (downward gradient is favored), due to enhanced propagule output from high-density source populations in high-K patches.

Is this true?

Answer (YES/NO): NO